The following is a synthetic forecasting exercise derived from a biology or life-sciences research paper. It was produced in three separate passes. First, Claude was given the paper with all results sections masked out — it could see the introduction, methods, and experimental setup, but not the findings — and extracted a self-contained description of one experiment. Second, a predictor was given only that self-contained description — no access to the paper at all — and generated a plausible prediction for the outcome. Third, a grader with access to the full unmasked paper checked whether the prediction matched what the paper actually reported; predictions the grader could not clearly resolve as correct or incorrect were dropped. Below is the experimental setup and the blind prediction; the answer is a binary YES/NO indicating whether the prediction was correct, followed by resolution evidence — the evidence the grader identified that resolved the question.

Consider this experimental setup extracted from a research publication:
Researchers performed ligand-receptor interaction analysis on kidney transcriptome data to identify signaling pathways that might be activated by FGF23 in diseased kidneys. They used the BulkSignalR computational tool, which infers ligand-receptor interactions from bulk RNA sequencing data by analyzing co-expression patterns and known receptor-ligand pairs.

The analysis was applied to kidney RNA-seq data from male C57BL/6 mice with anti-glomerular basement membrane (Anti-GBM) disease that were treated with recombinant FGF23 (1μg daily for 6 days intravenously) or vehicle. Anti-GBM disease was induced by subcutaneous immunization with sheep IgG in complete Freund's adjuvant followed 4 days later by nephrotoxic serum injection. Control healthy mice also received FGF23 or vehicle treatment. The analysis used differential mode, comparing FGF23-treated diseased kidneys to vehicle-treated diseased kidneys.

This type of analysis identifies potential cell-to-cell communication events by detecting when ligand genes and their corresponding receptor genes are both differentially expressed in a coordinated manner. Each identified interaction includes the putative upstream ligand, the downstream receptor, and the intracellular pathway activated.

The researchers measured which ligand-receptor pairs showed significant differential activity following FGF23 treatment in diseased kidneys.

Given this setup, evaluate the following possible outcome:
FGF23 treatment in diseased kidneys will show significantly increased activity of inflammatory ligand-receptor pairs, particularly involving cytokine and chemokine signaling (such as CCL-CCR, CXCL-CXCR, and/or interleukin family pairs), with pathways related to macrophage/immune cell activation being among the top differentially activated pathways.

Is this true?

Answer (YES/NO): YES